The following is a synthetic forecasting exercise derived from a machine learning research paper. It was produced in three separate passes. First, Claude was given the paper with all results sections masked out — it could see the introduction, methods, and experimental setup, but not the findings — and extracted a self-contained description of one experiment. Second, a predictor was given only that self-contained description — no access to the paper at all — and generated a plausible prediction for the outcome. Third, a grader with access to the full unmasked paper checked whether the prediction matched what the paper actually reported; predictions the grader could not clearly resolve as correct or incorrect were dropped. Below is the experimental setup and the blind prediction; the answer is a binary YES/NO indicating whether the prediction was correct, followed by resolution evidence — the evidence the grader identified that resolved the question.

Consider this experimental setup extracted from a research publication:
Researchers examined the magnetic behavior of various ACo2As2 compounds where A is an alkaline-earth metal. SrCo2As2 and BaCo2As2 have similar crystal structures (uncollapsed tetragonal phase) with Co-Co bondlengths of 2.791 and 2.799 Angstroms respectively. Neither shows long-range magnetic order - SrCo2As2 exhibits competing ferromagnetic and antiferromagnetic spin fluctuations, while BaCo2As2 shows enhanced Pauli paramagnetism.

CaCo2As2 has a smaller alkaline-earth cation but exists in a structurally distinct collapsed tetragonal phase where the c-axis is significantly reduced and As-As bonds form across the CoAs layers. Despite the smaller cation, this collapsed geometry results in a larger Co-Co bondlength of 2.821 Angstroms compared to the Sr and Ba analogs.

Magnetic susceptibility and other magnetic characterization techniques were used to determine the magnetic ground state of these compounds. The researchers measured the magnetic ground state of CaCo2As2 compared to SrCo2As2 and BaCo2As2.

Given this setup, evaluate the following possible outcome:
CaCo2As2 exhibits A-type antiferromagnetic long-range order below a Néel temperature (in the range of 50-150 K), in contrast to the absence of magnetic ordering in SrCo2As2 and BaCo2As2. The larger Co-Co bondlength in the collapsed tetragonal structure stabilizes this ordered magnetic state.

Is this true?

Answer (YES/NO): YES